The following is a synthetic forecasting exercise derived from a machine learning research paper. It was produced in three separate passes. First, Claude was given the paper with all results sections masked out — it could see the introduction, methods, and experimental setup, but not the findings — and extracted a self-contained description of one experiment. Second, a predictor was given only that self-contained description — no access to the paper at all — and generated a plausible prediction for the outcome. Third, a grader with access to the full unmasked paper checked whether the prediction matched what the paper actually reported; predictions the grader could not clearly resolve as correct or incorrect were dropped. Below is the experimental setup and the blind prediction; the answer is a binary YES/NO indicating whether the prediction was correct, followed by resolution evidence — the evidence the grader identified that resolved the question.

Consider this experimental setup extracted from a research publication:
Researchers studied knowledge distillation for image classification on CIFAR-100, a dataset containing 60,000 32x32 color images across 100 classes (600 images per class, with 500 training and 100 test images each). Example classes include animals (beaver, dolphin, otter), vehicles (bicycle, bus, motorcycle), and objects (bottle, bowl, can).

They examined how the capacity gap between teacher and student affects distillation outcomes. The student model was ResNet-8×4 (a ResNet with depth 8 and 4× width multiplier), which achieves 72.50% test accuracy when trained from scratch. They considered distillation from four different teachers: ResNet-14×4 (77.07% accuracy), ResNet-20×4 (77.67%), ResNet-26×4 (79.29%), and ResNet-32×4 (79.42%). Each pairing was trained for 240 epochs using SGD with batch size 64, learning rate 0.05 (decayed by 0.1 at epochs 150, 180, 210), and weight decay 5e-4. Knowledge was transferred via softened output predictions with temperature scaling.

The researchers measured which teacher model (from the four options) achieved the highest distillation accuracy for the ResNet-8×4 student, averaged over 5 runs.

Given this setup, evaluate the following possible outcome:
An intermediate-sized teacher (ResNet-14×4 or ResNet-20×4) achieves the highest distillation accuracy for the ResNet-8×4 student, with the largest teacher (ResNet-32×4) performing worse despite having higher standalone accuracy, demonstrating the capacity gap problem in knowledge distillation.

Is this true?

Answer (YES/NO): YES